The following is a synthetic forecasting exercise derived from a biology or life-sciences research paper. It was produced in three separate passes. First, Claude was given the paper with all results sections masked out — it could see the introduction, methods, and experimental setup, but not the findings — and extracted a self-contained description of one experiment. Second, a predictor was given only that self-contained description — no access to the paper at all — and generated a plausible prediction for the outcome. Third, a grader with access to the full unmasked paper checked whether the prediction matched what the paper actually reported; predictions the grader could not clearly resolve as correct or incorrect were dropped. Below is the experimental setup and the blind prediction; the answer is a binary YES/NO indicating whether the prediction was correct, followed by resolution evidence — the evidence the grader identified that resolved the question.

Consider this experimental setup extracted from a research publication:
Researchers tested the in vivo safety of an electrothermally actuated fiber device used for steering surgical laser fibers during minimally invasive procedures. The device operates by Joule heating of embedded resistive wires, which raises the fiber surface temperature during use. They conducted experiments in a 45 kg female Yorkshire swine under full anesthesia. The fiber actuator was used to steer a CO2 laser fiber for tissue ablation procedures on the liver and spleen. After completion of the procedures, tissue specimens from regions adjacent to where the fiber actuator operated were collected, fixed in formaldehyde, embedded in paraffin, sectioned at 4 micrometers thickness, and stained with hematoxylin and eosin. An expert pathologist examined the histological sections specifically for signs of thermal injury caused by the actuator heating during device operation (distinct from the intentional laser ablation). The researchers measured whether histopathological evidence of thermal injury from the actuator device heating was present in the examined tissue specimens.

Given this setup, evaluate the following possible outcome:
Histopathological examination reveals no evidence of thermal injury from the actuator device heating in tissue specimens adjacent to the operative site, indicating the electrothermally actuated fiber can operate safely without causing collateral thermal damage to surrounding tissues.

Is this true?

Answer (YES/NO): YES